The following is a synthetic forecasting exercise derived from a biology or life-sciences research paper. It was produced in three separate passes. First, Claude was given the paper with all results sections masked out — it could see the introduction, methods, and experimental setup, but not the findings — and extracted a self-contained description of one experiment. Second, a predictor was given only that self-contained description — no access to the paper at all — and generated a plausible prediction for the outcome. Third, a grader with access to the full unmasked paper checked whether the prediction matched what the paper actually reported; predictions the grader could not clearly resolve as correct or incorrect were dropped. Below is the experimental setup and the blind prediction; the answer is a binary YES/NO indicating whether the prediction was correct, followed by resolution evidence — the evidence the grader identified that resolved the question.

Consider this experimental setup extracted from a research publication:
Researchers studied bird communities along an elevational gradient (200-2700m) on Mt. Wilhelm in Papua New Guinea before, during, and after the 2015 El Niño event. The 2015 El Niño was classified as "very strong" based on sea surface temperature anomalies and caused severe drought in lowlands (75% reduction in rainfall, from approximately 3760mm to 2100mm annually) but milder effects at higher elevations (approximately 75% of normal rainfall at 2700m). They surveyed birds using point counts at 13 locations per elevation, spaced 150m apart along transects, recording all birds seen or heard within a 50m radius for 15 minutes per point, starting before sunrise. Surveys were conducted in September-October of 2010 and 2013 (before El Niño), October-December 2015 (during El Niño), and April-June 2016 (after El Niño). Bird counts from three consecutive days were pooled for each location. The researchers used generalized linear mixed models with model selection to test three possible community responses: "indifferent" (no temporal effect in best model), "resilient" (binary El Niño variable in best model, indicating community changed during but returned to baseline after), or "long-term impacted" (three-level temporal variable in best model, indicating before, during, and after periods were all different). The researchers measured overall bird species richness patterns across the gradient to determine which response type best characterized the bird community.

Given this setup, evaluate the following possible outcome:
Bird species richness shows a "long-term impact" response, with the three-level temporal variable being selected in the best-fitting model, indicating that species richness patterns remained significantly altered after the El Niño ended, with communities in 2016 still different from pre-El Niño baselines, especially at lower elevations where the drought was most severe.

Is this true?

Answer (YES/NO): NO